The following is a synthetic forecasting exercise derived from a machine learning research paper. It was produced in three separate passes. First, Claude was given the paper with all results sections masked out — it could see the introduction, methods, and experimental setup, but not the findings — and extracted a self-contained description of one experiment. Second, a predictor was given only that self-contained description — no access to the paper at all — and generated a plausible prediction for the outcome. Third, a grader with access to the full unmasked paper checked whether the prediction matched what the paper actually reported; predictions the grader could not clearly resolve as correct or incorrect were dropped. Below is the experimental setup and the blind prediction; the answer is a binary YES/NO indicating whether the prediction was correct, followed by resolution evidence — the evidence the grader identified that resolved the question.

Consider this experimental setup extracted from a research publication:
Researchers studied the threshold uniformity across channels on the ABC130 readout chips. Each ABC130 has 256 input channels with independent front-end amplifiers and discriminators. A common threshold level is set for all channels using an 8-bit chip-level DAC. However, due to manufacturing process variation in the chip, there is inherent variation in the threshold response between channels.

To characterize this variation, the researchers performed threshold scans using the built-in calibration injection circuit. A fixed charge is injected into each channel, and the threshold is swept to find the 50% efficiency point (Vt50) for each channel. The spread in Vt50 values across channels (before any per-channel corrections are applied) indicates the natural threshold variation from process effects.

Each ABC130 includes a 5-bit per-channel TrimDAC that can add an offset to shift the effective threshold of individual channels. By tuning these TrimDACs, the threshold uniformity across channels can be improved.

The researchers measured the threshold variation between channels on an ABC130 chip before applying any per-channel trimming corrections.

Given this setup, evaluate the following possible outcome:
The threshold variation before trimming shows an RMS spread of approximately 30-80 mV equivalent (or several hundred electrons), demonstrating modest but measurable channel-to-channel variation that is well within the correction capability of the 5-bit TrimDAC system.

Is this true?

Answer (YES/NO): NO